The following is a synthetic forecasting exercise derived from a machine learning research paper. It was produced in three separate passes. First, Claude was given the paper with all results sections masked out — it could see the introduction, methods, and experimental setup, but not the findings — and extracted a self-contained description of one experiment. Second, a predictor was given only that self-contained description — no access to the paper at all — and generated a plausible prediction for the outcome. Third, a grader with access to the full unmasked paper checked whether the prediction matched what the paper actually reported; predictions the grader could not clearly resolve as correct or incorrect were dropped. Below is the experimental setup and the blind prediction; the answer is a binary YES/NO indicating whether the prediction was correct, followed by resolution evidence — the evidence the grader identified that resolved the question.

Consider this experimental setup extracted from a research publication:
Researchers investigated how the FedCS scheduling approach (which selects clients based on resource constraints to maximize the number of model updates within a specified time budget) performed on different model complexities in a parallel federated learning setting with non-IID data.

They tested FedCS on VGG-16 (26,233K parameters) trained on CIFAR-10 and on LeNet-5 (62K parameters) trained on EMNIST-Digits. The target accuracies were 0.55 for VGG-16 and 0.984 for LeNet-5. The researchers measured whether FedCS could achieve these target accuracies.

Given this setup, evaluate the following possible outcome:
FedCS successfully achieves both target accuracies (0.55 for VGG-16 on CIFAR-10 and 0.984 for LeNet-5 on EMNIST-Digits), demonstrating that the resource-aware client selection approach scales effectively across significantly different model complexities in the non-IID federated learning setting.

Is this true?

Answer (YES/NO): YES